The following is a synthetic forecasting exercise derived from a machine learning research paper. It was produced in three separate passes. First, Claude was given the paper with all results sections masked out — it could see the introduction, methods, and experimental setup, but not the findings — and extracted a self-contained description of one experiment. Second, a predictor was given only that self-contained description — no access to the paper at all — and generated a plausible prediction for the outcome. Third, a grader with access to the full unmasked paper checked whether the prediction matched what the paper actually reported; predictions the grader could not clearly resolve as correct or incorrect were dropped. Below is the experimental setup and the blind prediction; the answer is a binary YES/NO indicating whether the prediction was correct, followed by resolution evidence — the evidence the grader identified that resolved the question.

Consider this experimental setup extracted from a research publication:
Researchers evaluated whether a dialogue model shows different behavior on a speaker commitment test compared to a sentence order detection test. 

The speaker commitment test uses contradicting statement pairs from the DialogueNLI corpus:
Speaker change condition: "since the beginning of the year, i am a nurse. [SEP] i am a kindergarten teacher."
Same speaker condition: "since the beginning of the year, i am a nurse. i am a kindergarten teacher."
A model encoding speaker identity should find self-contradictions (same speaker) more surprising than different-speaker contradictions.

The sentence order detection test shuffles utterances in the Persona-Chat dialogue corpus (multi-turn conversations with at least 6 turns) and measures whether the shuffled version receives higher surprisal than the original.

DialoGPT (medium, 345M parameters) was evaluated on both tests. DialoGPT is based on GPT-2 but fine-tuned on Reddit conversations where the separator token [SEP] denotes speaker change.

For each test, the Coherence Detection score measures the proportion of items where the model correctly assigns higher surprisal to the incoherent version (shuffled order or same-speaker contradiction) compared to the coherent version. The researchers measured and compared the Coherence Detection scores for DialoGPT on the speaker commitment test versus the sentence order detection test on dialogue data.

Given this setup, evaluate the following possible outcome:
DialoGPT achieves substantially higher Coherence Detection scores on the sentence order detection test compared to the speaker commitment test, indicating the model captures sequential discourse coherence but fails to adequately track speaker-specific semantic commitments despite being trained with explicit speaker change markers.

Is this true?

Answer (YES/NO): YES